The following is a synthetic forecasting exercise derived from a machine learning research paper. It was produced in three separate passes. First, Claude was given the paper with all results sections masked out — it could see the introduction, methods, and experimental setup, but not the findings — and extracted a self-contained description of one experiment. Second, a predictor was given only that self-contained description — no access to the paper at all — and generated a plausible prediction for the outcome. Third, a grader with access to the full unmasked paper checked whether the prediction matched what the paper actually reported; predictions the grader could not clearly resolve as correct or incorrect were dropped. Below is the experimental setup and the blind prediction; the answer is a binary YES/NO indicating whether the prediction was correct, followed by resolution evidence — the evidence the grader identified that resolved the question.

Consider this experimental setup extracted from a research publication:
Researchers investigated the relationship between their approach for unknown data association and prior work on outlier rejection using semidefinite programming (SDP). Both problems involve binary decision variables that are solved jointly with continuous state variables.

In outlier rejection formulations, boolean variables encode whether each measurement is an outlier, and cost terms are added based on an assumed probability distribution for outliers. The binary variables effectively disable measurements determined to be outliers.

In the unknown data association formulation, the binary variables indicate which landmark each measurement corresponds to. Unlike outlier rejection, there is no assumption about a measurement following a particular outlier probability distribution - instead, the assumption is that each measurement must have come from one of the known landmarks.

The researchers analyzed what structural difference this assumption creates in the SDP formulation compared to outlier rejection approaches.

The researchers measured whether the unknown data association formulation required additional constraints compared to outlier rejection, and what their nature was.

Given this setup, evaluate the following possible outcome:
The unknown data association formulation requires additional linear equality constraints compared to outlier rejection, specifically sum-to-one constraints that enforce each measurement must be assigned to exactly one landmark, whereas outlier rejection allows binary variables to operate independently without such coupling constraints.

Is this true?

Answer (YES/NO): YES